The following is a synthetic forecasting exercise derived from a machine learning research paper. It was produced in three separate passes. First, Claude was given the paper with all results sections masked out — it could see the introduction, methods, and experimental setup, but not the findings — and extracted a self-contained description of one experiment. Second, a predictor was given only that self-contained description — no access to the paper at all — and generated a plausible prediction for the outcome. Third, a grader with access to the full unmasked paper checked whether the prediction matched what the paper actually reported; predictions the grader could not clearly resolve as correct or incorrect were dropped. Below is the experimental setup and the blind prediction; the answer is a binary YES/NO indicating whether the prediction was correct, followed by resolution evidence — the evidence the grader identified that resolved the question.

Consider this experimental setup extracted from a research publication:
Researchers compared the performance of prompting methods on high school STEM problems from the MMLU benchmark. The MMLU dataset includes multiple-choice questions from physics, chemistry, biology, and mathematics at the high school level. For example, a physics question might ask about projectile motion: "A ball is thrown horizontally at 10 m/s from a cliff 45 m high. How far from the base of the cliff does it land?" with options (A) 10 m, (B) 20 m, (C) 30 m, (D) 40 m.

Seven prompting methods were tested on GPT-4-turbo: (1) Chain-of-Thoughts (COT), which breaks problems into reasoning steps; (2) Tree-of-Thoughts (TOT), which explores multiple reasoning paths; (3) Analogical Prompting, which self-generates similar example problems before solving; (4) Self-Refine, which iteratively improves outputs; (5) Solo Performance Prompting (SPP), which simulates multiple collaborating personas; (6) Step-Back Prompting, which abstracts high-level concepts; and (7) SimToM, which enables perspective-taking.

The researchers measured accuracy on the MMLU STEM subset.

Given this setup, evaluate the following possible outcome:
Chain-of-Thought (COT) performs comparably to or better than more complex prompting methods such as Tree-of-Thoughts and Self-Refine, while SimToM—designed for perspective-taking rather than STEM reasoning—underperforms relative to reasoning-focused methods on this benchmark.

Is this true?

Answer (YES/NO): YES